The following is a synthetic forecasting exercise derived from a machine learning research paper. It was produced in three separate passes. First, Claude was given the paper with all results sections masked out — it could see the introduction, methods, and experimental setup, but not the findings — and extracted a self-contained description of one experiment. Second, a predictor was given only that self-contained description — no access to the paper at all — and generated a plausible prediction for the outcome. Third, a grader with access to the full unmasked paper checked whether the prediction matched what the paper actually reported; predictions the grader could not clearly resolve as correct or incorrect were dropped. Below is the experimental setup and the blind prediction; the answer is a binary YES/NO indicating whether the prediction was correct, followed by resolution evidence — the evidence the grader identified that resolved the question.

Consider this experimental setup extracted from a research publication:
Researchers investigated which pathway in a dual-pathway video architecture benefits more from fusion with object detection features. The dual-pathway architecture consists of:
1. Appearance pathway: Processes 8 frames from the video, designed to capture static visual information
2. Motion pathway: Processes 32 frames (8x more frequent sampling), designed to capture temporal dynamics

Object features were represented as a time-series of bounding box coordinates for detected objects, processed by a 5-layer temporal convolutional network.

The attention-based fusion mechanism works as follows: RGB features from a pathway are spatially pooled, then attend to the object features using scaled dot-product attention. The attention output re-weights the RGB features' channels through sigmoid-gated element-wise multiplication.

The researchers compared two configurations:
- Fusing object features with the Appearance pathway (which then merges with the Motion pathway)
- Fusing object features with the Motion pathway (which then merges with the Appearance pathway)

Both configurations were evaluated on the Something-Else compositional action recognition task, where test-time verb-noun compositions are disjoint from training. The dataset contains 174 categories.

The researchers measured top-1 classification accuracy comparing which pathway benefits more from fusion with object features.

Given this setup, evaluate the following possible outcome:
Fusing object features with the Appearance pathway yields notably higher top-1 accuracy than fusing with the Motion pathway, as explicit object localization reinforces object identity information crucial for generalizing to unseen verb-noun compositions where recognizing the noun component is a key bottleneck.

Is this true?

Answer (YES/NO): NO